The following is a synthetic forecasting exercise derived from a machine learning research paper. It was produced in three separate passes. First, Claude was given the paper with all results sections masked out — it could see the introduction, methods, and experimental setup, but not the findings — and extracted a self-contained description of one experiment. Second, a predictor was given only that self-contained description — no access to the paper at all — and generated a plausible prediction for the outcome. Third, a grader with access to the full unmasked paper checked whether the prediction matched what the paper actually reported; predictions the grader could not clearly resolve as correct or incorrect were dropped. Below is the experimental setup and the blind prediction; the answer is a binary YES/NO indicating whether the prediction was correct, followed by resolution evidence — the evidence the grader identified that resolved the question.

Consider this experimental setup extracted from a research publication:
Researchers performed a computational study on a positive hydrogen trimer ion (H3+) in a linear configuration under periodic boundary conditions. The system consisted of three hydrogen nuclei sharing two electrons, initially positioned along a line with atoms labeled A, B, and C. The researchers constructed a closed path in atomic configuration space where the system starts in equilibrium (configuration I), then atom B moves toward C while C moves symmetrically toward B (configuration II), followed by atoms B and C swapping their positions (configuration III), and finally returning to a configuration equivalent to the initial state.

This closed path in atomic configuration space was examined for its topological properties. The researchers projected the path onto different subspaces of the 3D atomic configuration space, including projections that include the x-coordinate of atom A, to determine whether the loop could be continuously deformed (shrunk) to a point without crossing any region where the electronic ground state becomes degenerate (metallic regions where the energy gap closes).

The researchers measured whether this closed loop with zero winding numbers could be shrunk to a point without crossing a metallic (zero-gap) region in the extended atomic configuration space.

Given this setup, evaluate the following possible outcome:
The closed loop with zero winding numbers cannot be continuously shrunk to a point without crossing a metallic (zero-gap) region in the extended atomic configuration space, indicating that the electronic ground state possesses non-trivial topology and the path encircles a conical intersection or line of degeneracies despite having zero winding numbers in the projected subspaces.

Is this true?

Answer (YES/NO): YES